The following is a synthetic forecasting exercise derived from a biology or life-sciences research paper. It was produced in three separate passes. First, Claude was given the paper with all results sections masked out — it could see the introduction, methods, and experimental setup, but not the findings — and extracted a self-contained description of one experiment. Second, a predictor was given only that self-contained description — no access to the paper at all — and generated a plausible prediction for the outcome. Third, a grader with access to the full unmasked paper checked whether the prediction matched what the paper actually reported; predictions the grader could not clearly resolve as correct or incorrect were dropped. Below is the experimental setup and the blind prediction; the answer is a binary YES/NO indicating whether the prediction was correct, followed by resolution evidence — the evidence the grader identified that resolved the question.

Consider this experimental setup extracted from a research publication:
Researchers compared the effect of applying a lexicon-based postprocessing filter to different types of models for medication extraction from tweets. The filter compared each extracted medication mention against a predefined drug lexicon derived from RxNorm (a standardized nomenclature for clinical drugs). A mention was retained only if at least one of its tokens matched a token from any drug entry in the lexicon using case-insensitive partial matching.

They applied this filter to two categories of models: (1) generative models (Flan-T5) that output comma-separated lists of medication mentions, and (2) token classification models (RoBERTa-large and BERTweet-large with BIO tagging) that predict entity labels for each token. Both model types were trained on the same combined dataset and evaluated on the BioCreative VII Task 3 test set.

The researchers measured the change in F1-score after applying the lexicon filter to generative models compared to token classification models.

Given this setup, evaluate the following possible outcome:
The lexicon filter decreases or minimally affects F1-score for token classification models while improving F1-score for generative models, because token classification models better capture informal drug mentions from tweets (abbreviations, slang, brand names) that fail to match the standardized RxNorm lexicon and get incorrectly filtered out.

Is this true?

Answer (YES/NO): NO